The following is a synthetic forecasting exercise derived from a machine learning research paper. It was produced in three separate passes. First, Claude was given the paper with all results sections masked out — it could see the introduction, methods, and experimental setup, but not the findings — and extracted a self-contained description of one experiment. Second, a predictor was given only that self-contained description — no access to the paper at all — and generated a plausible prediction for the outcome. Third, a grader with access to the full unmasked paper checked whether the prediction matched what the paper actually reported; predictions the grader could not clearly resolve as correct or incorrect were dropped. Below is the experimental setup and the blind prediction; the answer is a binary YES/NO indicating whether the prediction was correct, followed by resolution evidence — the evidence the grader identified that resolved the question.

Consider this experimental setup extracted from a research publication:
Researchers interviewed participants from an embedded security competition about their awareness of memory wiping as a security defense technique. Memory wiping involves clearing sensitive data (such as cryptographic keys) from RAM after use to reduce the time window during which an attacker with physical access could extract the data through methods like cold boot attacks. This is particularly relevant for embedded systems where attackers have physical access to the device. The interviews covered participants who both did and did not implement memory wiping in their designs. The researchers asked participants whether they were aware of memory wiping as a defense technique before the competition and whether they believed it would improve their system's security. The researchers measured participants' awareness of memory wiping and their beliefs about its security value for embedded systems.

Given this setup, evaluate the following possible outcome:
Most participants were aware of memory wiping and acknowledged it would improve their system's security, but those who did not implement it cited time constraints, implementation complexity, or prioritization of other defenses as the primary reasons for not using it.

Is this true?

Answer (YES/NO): NO